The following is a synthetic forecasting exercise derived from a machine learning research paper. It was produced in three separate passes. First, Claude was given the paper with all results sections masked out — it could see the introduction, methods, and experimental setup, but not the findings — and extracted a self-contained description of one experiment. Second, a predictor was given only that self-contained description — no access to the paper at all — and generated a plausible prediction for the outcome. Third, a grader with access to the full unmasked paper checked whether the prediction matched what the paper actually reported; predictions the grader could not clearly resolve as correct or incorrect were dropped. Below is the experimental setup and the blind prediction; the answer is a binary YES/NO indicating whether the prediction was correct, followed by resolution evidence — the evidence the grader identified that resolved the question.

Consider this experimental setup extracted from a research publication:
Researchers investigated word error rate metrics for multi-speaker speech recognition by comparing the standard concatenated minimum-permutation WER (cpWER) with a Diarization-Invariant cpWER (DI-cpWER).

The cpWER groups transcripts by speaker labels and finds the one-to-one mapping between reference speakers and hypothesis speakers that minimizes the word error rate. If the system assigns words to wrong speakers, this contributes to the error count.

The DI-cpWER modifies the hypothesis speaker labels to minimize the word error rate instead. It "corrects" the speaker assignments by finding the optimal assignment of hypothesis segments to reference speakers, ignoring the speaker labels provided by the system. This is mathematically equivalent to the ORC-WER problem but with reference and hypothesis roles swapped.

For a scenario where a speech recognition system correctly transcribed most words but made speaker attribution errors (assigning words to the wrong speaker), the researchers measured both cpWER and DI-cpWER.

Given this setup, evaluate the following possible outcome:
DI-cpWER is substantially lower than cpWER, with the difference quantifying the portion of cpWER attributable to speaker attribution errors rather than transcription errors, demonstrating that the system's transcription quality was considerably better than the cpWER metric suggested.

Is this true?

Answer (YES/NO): YES